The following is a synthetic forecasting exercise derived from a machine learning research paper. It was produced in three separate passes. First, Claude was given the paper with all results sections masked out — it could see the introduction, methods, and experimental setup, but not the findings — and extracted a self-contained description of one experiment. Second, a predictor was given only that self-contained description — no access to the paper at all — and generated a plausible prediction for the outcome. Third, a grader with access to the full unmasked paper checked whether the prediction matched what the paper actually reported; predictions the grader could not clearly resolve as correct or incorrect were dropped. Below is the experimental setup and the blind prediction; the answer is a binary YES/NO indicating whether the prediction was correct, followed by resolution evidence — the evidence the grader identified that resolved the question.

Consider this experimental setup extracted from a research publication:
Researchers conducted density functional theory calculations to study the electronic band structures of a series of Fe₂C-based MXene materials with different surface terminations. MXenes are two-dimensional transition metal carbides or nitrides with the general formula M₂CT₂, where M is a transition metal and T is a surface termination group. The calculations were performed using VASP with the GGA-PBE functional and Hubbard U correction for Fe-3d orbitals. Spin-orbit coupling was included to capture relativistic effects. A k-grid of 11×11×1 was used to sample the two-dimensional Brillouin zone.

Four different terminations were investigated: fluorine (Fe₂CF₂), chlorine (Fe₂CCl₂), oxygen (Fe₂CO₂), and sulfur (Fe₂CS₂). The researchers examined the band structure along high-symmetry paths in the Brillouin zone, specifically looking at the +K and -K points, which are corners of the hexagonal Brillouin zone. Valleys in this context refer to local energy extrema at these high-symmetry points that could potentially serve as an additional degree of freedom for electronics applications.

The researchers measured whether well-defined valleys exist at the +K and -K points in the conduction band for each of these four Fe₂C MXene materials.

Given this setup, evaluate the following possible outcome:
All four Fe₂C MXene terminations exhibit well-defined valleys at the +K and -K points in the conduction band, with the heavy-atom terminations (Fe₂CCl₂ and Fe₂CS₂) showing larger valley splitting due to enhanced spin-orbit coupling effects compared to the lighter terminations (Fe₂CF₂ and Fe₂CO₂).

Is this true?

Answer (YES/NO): NO